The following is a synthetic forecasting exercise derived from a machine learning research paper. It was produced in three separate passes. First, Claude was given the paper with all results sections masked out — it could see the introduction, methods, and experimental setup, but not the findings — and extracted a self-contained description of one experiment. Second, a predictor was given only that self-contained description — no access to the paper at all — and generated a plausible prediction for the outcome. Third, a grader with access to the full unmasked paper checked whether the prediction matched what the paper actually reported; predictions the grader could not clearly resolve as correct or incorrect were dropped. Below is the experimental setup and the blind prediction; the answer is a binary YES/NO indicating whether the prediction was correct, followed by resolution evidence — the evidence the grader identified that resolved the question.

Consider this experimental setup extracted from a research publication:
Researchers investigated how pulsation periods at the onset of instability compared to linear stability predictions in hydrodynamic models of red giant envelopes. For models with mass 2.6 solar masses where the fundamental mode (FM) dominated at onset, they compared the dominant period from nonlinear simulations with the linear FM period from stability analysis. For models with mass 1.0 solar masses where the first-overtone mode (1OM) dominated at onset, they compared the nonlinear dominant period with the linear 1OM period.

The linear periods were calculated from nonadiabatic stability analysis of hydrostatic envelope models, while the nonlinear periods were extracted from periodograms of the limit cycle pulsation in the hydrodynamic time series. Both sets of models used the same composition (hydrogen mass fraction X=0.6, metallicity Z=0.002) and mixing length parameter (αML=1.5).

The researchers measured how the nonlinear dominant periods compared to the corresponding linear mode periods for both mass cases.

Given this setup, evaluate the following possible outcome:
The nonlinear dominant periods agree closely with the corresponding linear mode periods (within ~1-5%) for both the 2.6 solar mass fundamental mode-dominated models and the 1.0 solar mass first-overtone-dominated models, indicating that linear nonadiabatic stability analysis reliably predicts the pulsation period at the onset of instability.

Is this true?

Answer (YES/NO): NO